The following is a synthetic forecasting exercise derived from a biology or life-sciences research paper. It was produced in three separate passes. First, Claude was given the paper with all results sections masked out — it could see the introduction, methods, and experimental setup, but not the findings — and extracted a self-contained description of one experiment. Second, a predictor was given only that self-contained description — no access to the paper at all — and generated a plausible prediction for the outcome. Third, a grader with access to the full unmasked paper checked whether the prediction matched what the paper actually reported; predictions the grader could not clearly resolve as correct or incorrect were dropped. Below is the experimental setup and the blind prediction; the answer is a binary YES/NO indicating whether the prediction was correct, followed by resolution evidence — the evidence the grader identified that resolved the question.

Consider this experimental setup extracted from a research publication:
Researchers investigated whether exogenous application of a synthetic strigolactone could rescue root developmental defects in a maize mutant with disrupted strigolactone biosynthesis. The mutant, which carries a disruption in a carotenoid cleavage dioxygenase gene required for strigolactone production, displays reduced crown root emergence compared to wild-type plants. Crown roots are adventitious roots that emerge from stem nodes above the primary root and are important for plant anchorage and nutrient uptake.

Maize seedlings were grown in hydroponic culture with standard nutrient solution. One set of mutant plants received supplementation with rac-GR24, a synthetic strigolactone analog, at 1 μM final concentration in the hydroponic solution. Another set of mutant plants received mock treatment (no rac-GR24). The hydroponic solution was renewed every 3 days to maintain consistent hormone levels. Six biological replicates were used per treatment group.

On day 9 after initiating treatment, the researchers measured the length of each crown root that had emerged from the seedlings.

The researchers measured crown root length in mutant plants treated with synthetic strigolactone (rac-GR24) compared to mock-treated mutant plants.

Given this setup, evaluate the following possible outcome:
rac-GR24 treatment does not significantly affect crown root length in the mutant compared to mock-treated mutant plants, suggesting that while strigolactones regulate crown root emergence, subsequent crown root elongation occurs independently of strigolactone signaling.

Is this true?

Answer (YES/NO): NO